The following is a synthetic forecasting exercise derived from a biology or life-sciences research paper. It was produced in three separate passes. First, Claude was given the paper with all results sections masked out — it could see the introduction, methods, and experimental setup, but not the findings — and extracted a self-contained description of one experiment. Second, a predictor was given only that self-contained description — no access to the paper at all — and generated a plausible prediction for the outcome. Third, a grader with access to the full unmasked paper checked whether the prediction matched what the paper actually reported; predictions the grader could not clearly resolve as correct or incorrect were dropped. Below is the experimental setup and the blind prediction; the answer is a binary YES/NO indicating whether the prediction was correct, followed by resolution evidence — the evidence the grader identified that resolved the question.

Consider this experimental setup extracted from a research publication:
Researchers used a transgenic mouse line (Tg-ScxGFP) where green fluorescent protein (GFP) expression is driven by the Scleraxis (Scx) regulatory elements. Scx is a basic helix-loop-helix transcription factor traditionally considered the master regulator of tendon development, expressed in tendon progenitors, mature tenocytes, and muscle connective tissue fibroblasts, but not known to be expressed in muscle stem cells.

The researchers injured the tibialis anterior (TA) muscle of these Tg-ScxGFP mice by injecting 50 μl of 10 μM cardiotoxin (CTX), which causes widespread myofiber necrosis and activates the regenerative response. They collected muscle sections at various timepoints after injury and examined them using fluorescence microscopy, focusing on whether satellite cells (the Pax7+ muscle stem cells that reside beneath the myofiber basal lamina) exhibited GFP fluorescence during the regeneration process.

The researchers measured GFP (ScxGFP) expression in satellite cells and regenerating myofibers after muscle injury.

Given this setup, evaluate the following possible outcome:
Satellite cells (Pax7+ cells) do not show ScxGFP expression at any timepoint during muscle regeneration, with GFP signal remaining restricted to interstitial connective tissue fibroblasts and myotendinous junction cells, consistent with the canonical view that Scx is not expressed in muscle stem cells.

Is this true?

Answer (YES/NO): NO